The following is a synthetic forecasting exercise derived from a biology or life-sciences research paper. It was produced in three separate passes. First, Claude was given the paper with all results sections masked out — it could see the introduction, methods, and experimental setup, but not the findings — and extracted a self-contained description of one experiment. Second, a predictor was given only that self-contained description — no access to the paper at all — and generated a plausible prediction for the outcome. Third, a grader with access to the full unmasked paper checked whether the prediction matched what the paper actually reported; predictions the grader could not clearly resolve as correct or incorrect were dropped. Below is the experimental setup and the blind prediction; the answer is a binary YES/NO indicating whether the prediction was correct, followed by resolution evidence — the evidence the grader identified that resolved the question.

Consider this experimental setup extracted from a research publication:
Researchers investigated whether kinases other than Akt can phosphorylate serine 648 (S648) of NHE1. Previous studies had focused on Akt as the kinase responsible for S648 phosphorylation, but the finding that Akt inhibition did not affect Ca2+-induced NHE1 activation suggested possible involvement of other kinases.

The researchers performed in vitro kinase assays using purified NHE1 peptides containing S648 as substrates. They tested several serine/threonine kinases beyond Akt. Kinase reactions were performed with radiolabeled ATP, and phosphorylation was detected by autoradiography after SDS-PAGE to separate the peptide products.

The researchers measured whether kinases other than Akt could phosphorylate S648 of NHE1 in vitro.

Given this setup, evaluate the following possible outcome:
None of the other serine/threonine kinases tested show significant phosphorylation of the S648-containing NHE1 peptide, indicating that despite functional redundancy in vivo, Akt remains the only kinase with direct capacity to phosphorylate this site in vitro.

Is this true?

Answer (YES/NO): NO